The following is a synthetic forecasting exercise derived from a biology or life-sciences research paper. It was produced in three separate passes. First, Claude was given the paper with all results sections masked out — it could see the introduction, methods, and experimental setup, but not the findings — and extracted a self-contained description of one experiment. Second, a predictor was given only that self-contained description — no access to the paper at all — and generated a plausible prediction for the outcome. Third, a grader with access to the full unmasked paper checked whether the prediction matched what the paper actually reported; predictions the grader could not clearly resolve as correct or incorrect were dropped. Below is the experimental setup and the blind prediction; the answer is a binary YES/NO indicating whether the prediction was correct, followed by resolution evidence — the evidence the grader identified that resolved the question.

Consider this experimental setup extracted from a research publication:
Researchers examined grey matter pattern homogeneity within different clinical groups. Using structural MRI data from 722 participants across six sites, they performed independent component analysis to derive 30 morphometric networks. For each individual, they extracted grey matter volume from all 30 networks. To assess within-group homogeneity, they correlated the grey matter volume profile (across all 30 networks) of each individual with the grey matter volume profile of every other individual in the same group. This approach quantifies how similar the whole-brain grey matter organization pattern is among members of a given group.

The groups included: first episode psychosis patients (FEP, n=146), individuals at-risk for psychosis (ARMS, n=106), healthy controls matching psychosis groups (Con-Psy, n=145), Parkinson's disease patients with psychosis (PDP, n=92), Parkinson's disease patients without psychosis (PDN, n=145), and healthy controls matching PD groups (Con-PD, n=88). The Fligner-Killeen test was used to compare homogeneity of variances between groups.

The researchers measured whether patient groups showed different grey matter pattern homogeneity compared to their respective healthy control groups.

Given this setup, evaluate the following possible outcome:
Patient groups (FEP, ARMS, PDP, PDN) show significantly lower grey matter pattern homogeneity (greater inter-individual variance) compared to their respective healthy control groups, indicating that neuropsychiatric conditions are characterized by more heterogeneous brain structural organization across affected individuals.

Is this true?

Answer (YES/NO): YES